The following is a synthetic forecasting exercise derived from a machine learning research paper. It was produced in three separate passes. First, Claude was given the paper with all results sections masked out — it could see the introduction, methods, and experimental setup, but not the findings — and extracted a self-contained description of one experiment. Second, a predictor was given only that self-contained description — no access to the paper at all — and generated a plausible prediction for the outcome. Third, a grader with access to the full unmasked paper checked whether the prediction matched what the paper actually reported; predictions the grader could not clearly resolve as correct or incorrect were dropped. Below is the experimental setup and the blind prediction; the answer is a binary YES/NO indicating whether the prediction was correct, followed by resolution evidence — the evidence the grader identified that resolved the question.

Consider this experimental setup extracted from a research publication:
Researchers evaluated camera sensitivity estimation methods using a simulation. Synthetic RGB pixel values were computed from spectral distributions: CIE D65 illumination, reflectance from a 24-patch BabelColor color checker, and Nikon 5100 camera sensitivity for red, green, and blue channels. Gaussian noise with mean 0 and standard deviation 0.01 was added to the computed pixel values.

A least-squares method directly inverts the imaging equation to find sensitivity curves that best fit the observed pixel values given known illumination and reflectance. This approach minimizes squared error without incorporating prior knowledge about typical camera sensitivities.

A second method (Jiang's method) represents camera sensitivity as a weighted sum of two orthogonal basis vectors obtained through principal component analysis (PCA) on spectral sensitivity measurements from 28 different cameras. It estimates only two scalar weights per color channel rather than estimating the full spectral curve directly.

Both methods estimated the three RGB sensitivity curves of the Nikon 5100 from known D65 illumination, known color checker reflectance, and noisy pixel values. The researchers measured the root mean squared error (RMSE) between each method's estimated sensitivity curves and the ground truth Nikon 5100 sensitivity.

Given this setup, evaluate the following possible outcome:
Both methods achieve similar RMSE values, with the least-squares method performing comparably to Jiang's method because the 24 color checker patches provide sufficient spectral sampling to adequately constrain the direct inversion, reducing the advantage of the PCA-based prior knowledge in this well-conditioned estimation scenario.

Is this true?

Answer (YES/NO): NO